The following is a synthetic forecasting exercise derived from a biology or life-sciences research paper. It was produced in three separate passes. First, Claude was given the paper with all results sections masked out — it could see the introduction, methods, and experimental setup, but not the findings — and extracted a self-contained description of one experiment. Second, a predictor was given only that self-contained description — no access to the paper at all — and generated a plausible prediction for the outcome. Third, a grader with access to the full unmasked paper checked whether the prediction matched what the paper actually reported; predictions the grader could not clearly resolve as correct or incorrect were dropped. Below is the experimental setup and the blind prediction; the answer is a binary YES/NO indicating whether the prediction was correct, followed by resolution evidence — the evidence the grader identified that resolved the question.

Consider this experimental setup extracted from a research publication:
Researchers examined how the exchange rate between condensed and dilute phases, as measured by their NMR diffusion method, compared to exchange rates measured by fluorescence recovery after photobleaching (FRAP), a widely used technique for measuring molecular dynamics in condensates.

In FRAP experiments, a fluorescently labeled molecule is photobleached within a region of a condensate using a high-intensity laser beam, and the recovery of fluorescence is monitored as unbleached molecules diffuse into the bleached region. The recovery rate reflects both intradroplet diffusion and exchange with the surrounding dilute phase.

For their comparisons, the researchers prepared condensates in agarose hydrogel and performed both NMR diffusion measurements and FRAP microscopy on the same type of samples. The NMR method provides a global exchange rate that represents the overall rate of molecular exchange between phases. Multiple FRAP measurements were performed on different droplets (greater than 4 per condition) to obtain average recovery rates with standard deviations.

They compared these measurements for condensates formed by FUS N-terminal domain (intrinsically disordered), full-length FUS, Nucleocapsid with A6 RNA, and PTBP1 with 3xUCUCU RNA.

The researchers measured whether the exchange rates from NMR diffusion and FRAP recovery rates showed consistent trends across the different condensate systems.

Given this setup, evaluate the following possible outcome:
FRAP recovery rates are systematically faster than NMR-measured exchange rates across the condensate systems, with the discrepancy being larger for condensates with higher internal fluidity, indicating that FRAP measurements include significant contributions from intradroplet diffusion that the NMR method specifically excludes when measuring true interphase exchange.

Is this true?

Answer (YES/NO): NO